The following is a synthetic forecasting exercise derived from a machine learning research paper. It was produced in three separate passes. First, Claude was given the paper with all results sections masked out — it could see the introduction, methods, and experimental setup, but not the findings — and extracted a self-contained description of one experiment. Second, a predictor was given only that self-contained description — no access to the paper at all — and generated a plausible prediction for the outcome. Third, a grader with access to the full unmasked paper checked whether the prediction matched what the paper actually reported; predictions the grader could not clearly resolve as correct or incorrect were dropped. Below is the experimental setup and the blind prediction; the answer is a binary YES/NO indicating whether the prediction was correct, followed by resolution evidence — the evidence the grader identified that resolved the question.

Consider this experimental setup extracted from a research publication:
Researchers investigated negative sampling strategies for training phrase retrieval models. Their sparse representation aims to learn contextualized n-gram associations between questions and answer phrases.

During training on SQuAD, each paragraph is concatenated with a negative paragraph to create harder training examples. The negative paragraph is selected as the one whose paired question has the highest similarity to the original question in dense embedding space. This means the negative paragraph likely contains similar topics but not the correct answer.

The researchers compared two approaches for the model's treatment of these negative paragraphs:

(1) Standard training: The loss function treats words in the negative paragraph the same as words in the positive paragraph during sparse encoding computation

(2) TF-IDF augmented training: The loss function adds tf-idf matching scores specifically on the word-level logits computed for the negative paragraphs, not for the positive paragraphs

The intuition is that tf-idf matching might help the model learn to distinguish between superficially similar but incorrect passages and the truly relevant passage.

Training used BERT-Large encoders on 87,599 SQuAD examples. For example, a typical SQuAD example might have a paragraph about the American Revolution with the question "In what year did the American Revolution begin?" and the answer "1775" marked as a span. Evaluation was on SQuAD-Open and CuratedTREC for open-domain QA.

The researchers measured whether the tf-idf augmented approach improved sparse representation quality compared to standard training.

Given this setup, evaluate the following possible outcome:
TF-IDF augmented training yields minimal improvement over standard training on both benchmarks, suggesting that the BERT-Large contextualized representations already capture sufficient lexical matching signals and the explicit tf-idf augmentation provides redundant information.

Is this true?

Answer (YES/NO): NO